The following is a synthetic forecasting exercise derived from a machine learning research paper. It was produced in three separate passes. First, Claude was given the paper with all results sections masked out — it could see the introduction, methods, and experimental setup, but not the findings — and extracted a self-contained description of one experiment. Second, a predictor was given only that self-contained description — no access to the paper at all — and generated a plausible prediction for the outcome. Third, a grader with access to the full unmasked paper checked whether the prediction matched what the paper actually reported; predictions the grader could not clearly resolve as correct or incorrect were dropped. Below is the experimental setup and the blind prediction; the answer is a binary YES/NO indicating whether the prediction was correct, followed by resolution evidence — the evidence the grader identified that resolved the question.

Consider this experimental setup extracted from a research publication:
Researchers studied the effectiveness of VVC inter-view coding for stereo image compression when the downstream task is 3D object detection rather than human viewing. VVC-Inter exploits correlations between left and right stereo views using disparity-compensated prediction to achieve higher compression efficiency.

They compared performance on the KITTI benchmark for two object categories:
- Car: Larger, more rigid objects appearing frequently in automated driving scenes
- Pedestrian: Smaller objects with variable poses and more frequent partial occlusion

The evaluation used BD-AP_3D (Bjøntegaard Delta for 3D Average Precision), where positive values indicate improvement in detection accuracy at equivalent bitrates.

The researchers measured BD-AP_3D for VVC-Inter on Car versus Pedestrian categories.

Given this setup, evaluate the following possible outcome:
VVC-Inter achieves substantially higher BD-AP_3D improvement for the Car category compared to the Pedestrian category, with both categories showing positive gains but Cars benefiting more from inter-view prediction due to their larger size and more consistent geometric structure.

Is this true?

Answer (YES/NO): YES